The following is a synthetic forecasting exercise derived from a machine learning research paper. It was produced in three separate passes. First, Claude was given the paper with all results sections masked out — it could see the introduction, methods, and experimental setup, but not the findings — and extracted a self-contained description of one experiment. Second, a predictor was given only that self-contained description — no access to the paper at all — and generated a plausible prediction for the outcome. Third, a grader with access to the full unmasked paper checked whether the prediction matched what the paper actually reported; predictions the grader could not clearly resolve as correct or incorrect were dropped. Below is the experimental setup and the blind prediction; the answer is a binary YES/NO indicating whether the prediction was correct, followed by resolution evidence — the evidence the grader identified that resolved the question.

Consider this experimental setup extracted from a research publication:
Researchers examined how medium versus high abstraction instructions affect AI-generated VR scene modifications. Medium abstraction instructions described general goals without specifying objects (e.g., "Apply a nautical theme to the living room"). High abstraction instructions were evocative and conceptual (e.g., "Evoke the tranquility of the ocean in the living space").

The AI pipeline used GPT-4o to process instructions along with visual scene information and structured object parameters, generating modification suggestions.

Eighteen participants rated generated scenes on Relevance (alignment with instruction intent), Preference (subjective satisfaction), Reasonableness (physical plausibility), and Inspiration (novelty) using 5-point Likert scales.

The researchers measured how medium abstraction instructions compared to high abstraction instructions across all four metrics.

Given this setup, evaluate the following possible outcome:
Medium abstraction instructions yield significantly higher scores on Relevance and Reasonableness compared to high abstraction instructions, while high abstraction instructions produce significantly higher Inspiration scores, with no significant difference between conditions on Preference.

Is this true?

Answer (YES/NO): NO